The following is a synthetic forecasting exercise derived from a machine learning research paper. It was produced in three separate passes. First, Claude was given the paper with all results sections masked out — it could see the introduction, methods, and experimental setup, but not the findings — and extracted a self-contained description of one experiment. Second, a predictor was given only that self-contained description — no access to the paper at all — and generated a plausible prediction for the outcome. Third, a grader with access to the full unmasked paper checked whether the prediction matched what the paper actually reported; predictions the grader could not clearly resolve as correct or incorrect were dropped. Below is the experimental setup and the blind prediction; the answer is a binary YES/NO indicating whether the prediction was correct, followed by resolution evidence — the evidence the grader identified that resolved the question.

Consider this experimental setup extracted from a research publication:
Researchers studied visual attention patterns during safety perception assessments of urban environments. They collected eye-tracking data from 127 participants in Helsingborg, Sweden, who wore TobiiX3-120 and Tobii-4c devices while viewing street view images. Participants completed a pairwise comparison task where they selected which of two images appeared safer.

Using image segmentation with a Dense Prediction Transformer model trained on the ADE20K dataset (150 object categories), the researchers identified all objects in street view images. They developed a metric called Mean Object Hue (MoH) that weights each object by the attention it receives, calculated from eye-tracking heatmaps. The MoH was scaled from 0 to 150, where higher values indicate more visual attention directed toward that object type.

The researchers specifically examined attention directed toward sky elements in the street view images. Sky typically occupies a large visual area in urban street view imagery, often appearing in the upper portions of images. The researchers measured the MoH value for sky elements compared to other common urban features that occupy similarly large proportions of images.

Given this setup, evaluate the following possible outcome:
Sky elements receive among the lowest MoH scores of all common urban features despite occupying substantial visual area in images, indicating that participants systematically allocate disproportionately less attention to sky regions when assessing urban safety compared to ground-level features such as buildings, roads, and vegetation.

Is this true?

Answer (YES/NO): YES